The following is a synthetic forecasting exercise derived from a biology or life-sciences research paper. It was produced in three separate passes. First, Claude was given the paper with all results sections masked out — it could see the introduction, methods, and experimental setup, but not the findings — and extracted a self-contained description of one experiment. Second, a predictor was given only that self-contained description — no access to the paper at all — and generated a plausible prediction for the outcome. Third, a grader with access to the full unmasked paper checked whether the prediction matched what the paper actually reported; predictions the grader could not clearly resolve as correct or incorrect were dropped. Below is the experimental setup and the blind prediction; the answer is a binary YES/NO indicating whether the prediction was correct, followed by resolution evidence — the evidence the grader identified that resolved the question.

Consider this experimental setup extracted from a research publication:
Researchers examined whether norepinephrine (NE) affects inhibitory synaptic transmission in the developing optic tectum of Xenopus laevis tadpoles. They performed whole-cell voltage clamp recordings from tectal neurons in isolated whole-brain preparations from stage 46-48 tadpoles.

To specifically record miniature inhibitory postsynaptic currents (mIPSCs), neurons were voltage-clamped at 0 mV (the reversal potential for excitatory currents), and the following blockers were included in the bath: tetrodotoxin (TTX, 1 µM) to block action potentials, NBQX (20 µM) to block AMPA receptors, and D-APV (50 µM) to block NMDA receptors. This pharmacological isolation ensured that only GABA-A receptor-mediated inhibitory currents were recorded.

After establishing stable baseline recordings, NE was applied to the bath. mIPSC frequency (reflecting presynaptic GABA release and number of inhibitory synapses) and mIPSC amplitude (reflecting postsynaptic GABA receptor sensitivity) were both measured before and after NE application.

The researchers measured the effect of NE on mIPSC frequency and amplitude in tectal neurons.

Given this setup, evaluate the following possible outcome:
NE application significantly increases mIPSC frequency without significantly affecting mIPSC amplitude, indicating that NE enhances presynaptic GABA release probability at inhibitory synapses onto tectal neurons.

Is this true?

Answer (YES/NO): NO